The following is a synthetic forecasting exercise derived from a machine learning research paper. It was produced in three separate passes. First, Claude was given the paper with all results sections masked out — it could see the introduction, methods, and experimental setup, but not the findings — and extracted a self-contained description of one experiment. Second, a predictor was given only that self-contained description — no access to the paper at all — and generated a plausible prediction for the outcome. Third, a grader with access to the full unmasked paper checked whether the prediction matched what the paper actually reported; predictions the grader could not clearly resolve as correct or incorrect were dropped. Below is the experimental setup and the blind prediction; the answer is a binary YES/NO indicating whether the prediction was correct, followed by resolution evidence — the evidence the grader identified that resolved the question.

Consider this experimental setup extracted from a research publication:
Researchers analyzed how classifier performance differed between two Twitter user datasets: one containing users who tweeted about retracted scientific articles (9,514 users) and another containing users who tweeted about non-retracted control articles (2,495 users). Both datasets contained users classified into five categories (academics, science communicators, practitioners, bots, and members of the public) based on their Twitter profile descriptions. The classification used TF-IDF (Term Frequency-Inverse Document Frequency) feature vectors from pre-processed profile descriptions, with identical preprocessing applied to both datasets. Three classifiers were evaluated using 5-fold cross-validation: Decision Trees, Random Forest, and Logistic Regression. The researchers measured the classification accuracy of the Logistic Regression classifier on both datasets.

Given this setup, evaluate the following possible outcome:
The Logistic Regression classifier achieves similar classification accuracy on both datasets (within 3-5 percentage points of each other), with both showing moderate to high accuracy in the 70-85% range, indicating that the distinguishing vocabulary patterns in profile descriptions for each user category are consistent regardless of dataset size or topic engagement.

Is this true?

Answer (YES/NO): NO